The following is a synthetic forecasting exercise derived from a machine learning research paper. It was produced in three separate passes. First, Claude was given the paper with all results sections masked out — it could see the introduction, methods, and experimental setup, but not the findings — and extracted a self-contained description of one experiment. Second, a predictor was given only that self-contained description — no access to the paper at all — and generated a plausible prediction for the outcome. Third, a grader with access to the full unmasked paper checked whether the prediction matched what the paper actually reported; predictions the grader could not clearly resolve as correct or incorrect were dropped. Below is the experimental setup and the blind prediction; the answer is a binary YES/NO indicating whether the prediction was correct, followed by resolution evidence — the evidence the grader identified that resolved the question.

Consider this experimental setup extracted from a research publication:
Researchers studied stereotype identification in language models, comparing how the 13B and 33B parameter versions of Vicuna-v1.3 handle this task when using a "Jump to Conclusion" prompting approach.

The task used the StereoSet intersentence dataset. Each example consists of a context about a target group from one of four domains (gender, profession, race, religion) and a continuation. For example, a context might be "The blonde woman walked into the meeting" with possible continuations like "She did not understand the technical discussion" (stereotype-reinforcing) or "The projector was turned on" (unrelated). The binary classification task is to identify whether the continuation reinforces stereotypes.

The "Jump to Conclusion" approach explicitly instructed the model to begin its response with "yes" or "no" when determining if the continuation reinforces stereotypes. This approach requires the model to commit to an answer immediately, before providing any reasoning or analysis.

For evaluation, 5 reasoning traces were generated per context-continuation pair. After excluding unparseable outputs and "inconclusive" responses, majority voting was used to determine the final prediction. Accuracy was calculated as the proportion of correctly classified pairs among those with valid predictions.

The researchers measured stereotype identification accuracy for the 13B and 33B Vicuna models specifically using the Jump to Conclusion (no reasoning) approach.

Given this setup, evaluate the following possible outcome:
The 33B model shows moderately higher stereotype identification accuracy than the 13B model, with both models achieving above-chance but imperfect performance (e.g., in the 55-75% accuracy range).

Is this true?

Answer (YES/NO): NO